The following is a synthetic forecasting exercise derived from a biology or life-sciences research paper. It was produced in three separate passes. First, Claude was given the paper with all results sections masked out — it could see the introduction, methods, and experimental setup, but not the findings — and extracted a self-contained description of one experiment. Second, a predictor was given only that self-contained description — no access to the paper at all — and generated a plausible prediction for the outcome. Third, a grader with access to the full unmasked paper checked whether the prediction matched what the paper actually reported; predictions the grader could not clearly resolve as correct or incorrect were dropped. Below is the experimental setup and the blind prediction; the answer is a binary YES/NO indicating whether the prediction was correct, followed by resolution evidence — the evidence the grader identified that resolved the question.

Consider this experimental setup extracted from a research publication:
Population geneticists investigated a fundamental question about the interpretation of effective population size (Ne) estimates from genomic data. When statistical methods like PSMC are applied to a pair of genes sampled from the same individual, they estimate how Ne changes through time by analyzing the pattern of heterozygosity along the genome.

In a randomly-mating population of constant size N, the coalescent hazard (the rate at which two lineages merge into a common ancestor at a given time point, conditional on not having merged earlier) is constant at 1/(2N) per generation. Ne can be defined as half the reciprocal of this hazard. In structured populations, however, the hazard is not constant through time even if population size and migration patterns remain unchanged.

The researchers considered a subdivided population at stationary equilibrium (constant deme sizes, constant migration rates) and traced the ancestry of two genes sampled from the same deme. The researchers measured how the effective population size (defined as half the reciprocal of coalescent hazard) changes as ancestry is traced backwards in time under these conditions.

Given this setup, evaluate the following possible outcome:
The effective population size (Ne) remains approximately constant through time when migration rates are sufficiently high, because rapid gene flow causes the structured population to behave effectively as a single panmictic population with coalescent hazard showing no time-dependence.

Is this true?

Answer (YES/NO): NO